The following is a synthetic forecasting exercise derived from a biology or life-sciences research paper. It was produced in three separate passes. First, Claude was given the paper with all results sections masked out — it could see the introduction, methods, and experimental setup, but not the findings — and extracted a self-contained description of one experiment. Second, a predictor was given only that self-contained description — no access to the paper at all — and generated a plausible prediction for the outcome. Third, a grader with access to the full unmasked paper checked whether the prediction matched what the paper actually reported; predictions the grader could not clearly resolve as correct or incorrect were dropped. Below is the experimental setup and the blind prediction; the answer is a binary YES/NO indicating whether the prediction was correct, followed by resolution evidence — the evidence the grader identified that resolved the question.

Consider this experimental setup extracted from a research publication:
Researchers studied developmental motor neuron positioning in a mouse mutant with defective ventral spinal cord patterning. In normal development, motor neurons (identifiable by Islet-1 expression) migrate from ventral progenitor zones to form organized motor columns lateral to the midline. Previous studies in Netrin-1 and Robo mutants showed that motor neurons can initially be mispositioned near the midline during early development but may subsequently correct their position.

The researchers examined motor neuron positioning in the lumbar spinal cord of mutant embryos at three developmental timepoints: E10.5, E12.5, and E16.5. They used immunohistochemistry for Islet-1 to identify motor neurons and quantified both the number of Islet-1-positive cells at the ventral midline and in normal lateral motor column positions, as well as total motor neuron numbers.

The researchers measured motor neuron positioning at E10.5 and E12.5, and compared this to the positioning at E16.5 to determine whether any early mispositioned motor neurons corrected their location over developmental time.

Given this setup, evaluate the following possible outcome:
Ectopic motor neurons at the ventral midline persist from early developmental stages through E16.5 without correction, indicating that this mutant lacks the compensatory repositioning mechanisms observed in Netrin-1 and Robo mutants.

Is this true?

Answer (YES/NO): NO